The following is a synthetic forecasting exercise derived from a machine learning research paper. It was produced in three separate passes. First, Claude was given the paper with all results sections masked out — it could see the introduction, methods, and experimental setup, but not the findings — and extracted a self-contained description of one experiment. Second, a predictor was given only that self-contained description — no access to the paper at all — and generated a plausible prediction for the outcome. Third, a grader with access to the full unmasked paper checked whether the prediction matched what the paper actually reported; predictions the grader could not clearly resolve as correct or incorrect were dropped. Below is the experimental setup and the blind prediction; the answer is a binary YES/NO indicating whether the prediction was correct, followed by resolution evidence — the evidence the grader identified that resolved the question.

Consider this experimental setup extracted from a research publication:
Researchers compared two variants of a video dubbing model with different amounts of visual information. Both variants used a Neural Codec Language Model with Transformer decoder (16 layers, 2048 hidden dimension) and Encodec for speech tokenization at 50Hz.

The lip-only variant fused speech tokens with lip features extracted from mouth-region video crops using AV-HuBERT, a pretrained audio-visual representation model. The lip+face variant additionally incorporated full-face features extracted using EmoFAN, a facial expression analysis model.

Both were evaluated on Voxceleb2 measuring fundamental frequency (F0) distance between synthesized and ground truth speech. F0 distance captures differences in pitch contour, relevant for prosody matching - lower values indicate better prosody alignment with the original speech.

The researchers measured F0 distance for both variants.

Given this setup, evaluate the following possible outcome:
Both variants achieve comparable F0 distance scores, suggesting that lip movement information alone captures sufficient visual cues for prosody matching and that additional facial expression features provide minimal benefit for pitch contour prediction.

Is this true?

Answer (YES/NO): NO